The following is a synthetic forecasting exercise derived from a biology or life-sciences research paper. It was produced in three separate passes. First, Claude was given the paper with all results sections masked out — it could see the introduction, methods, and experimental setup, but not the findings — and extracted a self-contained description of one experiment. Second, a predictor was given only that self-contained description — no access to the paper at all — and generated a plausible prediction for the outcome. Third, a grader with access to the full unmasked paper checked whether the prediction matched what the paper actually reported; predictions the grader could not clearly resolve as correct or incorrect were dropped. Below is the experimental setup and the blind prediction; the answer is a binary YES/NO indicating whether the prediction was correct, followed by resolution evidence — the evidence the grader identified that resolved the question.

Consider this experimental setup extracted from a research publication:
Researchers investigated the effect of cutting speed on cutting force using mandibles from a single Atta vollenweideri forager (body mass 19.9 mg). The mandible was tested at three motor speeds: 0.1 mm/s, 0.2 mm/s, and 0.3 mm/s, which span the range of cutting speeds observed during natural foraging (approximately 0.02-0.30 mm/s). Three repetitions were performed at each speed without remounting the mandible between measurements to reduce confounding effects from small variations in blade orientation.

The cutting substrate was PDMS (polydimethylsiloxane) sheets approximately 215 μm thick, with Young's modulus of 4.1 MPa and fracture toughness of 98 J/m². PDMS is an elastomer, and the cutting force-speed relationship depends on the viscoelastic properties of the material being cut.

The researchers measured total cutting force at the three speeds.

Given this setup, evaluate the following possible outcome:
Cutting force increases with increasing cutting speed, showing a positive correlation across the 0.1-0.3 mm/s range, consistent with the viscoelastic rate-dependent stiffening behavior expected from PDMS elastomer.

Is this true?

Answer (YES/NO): YES